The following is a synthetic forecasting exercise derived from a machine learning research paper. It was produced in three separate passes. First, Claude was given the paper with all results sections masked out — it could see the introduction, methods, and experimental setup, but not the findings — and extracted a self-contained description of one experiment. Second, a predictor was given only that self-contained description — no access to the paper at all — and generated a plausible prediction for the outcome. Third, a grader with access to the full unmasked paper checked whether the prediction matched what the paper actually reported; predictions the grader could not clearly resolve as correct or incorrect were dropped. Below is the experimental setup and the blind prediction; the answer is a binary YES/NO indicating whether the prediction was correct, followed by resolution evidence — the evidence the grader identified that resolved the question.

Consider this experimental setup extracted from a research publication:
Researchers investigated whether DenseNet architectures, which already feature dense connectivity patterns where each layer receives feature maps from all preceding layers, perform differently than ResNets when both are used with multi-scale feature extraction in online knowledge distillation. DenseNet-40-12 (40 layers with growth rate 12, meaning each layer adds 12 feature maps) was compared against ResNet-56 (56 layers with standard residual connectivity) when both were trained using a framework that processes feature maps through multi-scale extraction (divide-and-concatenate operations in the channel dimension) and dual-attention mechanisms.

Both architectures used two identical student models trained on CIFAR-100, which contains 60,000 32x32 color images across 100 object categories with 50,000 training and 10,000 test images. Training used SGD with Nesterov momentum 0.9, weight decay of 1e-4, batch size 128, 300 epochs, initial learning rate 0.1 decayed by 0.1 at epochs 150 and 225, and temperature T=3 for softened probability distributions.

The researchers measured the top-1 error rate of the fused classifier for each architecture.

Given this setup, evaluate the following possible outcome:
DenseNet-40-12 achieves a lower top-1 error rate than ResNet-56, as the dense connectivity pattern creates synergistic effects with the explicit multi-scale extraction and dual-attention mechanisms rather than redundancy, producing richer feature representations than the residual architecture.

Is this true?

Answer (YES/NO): NO